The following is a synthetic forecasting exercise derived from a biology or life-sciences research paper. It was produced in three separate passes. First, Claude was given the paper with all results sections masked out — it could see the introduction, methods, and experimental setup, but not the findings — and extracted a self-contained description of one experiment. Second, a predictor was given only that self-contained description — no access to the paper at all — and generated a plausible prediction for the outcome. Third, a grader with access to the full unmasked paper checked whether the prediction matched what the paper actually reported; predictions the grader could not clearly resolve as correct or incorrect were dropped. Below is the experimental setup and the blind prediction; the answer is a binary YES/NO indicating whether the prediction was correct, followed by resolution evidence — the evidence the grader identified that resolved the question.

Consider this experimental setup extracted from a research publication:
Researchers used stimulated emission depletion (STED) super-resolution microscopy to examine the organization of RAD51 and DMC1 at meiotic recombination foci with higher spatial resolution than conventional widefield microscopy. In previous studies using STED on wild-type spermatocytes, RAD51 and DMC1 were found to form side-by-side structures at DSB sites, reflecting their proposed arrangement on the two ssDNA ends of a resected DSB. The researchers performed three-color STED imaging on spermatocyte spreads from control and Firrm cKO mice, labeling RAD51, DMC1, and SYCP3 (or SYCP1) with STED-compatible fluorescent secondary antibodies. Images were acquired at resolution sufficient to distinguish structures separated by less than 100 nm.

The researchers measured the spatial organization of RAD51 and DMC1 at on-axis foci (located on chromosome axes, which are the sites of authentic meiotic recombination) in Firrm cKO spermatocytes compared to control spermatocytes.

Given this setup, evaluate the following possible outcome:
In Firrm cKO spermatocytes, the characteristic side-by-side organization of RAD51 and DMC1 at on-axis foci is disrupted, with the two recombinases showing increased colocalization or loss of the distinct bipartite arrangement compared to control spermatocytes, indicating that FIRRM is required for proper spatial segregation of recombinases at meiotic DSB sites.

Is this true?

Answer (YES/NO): NO